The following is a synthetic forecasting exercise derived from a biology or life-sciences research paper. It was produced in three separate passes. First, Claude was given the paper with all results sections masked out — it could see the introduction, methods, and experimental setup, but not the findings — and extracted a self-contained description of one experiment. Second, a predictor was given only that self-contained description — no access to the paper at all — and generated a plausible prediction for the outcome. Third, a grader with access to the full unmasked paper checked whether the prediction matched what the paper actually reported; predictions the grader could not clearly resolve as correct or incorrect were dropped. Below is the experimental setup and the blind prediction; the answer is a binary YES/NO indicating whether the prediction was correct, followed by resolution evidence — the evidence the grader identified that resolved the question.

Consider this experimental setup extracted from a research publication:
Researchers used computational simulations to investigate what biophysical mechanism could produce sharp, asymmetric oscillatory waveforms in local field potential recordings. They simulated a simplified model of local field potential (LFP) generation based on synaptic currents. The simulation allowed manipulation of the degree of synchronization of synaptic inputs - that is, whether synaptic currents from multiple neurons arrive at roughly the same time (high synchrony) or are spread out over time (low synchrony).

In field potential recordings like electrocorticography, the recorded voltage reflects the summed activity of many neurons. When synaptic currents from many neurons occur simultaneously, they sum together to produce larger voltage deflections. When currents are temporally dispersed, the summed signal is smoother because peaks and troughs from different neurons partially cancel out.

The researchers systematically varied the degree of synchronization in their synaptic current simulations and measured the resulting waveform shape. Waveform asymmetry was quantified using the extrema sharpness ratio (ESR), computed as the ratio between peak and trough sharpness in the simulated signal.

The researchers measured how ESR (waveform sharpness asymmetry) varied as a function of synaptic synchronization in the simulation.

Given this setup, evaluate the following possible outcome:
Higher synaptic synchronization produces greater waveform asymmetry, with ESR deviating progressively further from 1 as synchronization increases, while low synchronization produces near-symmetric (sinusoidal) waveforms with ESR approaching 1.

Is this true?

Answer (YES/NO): YES